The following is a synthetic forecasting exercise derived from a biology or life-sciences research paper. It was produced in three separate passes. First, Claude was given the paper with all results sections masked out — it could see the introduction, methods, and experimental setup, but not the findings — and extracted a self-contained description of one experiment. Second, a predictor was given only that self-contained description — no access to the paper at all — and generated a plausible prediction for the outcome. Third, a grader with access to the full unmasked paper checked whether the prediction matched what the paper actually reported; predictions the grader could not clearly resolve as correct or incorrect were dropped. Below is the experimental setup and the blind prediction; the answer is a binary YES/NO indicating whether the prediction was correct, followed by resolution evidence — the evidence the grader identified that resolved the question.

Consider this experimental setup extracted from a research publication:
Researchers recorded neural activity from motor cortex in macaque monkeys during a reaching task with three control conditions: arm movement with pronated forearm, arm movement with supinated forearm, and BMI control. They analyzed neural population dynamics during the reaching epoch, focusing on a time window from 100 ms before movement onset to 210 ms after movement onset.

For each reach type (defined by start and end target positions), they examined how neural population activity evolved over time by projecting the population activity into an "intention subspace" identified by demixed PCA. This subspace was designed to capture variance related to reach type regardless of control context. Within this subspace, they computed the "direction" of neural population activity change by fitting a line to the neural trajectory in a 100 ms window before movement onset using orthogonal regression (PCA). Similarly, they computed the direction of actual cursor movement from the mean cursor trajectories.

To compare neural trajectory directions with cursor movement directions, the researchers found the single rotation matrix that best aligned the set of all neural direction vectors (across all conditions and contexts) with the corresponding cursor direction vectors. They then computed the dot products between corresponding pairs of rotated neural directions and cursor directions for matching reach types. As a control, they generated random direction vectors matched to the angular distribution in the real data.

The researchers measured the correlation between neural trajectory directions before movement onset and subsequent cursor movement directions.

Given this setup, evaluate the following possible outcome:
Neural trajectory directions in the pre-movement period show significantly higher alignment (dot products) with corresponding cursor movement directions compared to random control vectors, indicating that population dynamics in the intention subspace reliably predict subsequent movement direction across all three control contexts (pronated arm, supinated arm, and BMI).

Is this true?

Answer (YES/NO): YES